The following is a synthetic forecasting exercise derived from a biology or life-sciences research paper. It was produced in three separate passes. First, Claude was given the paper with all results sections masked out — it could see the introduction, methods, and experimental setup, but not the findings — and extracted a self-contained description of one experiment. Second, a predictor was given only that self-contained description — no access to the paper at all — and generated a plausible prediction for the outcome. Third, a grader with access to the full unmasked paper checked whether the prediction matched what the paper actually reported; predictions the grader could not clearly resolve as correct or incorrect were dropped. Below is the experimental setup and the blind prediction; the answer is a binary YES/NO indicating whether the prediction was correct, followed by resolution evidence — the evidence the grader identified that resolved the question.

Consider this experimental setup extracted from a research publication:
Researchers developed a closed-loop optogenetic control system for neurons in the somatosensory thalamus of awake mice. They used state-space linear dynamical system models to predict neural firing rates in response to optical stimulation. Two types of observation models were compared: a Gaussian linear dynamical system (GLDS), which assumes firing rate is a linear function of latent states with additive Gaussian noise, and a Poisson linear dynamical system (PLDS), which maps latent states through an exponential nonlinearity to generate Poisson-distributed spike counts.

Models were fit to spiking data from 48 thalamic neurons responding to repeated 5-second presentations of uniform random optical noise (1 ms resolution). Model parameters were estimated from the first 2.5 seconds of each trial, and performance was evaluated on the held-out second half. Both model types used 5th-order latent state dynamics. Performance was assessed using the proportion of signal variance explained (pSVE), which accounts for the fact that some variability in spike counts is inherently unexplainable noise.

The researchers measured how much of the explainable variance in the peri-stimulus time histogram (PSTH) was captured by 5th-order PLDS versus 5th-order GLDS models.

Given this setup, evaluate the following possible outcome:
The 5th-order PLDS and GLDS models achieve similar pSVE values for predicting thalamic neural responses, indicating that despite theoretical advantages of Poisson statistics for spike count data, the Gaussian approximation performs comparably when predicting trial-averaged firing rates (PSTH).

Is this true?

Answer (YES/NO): YES